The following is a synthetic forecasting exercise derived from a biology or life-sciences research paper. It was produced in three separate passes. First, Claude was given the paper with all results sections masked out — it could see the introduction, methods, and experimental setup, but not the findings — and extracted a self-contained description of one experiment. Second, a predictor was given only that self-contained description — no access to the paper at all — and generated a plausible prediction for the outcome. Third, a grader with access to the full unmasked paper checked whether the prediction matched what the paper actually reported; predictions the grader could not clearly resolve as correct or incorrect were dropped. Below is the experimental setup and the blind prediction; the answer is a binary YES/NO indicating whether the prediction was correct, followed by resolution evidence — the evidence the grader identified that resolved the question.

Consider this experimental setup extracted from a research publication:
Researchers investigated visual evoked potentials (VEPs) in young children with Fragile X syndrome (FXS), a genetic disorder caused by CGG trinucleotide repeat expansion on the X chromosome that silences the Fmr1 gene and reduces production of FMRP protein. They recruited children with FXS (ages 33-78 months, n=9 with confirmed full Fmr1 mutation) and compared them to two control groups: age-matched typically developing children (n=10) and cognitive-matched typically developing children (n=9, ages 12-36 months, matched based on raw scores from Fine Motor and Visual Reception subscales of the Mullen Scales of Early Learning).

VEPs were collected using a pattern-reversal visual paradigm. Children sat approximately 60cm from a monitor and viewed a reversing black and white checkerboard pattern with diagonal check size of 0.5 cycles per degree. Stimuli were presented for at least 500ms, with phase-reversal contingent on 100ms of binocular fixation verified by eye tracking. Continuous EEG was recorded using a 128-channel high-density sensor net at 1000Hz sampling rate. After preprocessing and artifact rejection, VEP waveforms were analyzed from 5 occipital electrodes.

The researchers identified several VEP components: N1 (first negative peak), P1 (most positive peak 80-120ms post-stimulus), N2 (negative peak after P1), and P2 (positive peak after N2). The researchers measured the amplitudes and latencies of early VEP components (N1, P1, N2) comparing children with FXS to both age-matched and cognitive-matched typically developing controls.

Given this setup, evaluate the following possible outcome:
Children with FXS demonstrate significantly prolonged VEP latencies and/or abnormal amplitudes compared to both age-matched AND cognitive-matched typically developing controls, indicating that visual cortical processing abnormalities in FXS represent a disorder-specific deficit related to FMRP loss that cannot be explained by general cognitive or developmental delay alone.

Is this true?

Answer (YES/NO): NO